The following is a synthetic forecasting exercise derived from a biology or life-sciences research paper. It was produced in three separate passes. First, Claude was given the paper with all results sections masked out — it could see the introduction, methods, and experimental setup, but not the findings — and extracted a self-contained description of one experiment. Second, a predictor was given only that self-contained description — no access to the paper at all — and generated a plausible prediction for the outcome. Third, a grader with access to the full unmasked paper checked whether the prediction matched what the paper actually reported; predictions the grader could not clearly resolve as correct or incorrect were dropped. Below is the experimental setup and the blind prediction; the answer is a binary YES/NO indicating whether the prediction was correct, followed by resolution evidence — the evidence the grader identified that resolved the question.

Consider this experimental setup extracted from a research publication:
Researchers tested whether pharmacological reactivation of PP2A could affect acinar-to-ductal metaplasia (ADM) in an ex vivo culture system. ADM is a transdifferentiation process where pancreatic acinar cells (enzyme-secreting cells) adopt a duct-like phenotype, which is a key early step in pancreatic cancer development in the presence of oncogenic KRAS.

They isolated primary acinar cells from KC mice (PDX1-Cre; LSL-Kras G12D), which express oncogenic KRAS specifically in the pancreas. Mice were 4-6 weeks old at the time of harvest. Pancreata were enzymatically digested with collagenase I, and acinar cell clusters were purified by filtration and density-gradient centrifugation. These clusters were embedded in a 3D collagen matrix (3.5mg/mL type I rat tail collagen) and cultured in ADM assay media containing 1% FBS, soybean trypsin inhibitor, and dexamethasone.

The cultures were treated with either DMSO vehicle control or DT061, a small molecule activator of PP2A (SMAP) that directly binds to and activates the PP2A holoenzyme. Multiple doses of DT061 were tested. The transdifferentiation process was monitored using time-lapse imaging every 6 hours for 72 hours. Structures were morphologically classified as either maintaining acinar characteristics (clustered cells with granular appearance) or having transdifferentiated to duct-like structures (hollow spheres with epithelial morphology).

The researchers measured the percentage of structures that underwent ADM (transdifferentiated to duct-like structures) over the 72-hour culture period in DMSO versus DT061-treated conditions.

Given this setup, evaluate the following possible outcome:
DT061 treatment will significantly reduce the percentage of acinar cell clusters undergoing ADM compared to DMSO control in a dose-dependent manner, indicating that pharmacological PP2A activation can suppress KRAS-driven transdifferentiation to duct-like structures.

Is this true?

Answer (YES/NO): YES